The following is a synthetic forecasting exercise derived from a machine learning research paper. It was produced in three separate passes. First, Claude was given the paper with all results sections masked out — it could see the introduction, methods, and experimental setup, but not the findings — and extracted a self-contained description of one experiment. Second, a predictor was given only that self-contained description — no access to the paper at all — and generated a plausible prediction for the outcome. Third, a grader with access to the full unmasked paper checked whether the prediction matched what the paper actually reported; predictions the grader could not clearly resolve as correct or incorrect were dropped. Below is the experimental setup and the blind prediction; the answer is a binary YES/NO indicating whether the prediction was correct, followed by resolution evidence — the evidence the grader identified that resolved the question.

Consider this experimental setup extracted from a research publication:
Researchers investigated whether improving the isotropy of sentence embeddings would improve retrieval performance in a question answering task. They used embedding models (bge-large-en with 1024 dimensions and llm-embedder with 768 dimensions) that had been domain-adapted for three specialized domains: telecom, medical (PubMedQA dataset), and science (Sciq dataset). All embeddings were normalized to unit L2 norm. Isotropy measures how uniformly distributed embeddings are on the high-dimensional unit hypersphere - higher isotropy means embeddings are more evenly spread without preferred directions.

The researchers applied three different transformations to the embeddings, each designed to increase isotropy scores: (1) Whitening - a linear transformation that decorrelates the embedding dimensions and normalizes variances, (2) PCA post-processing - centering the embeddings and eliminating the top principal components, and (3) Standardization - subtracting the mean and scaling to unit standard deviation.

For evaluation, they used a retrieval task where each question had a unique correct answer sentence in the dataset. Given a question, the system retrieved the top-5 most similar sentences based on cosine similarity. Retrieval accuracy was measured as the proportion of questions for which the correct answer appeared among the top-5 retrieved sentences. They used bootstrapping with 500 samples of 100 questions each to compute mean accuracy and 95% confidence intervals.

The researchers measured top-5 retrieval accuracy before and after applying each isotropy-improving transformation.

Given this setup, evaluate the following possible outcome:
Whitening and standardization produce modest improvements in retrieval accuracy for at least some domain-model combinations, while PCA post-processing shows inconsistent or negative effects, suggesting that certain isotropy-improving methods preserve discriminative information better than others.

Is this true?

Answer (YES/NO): NO